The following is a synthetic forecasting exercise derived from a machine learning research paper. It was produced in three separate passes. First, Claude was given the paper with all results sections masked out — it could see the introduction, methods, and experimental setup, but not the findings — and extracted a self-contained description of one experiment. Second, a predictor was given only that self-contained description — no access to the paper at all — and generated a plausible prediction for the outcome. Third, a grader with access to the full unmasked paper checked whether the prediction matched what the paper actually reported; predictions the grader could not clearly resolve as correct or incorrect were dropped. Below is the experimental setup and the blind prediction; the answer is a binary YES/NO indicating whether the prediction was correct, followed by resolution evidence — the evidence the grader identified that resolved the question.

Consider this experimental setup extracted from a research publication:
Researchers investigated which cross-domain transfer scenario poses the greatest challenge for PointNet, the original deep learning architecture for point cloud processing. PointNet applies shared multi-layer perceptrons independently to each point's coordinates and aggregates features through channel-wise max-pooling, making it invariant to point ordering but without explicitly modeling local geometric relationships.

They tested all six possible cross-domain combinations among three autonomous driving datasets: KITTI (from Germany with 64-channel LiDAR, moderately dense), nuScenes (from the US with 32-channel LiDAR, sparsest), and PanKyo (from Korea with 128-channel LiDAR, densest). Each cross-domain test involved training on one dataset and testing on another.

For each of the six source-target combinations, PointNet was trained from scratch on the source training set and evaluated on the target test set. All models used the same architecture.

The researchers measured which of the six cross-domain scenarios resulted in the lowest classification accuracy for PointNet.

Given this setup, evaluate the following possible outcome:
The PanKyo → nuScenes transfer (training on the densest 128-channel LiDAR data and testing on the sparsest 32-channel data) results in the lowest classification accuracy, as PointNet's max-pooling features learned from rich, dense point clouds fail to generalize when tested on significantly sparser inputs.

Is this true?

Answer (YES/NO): NO